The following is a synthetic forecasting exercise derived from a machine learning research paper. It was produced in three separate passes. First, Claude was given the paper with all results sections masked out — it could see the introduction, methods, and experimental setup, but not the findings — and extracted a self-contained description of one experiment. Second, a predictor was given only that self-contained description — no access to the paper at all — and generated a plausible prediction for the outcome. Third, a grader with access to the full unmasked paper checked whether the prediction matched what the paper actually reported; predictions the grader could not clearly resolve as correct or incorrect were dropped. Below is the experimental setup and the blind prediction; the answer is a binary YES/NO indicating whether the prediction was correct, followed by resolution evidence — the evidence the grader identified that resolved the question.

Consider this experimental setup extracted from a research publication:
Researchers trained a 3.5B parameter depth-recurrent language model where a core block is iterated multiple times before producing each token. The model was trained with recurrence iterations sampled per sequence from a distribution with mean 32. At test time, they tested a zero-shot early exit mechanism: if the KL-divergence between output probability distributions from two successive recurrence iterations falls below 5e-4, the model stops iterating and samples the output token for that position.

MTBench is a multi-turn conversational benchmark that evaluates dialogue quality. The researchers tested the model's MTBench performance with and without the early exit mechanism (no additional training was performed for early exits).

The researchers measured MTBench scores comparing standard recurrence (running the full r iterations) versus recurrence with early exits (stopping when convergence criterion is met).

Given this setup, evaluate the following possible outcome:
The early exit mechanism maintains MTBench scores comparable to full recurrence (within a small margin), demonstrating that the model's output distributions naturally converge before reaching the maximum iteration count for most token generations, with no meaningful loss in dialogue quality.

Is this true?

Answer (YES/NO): YES